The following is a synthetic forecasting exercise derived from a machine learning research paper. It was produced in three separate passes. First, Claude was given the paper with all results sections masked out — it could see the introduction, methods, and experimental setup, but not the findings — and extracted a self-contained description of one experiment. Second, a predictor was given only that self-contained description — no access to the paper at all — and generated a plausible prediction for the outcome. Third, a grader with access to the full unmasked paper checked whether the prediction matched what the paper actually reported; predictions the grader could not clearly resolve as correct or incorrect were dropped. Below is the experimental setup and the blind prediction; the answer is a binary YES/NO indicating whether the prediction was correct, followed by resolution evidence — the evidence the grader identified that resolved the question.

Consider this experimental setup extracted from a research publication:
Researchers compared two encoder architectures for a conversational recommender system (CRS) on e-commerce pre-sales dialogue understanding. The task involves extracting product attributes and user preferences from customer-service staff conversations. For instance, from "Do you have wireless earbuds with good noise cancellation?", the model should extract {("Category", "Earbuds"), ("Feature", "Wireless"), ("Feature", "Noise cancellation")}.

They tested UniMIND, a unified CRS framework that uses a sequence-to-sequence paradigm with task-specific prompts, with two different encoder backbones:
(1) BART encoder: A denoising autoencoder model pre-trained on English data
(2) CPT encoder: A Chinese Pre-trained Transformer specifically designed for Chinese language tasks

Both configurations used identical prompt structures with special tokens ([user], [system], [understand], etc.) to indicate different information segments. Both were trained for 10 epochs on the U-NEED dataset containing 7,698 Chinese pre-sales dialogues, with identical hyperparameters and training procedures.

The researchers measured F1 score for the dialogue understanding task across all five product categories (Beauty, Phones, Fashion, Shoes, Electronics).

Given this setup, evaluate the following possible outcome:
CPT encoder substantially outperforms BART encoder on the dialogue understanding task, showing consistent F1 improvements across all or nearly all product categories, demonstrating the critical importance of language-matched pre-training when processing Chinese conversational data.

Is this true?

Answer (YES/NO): NO